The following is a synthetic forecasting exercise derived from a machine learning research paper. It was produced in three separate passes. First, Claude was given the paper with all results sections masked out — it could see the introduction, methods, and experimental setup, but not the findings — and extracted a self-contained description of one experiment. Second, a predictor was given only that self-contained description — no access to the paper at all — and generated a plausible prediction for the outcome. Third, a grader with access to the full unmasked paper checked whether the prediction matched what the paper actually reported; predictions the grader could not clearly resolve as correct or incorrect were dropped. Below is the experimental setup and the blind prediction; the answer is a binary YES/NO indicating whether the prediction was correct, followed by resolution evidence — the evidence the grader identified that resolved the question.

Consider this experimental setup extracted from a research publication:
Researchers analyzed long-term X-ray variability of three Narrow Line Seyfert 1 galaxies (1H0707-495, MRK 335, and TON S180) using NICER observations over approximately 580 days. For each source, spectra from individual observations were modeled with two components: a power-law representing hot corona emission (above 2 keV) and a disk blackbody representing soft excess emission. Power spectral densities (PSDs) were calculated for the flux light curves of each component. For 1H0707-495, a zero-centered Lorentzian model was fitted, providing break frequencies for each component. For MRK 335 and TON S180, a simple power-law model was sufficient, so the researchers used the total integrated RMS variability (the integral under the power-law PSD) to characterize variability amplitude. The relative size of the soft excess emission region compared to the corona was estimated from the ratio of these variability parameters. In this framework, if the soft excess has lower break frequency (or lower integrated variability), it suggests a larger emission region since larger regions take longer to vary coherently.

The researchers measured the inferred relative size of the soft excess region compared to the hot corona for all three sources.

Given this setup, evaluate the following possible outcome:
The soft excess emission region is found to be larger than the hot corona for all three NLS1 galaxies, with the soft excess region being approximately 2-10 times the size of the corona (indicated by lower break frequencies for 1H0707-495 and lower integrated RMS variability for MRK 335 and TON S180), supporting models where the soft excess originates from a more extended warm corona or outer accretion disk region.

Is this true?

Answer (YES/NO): NO